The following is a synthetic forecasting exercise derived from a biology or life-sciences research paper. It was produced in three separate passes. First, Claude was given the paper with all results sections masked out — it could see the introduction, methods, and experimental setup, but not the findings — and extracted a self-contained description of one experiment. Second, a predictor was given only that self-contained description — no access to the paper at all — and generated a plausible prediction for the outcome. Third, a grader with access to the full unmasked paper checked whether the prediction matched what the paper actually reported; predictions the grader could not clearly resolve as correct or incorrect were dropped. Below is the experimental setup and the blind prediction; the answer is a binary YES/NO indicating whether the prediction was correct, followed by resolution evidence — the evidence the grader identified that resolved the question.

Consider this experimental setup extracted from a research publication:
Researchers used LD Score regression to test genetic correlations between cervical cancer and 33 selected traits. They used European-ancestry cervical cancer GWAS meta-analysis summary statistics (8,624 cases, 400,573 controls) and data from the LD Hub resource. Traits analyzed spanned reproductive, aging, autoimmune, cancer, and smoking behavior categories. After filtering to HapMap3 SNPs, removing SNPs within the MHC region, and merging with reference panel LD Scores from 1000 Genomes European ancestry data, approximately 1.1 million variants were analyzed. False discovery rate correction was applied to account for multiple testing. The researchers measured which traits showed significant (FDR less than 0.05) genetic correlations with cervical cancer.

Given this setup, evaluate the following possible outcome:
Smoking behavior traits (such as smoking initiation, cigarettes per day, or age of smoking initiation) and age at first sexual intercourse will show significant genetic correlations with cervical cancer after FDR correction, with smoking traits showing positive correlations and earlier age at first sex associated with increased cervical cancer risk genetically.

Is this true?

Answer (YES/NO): NO